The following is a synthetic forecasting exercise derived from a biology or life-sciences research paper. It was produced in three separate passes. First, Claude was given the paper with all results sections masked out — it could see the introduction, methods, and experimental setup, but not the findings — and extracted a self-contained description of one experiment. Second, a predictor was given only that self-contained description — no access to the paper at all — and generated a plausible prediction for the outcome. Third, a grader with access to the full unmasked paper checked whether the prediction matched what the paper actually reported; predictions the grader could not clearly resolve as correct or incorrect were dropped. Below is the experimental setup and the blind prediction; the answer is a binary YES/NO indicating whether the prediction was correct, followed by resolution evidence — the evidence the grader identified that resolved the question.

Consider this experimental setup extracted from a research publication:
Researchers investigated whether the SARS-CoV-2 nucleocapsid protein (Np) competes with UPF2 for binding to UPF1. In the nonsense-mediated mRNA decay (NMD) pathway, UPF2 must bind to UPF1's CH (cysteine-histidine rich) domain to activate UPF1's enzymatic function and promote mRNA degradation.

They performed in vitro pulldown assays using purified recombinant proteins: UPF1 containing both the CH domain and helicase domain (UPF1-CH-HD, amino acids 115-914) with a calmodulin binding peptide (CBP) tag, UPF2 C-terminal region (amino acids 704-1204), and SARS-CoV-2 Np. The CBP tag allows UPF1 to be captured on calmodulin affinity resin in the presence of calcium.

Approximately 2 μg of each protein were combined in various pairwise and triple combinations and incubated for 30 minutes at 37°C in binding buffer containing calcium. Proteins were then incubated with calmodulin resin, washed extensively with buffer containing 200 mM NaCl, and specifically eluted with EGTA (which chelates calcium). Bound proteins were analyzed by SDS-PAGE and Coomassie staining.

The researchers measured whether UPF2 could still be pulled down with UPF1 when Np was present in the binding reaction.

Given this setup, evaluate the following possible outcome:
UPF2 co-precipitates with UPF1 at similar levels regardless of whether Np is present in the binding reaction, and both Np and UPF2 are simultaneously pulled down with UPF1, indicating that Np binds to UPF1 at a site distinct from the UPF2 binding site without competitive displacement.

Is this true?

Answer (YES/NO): NO